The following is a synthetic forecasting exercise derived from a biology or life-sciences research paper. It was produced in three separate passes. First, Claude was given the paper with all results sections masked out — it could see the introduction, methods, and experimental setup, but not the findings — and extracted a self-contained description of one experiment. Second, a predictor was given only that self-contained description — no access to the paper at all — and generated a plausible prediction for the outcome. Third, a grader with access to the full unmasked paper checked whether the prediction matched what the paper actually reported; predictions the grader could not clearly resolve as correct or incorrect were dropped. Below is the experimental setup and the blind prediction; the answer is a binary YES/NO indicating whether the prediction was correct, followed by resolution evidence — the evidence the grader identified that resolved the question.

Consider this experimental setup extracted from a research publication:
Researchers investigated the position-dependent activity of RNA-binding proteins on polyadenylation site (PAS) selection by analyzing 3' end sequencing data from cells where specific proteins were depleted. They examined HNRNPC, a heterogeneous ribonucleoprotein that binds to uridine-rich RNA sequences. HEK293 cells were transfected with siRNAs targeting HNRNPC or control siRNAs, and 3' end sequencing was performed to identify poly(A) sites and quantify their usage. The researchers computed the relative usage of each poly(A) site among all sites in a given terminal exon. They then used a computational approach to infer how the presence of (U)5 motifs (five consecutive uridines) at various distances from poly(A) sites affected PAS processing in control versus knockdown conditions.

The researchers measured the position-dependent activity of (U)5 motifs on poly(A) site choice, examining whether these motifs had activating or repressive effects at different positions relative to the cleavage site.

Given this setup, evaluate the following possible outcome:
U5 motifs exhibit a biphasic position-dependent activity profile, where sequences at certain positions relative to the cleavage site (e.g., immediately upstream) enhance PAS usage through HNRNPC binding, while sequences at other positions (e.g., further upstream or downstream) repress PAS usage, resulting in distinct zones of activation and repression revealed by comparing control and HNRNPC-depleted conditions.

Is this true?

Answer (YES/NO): NO